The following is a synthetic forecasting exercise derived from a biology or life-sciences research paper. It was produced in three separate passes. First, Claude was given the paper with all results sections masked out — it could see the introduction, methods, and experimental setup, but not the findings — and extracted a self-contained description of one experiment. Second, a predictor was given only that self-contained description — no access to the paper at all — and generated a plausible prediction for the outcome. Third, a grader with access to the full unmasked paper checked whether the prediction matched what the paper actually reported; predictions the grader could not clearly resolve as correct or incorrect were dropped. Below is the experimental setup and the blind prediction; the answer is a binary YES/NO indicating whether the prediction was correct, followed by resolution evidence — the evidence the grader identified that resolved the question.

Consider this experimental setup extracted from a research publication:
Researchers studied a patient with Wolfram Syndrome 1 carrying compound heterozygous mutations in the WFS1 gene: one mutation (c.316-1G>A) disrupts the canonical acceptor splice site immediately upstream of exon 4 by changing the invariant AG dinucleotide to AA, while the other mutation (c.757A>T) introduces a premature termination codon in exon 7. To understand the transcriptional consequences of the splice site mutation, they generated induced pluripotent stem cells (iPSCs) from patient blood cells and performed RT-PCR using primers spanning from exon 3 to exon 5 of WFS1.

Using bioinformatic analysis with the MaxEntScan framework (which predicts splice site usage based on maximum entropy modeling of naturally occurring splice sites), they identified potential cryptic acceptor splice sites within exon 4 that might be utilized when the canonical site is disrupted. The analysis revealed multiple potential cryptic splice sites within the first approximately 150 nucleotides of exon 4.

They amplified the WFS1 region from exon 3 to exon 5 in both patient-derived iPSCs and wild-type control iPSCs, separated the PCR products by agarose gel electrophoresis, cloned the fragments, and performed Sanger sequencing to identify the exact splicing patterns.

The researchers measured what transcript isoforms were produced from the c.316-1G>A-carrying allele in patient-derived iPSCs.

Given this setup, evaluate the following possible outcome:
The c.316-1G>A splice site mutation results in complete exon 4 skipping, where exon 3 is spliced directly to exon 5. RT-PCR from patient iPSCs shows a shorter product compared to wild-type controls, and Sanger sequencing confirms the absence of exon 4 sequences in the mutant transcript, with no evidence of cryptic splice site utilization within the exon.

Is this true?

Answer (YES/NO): NO